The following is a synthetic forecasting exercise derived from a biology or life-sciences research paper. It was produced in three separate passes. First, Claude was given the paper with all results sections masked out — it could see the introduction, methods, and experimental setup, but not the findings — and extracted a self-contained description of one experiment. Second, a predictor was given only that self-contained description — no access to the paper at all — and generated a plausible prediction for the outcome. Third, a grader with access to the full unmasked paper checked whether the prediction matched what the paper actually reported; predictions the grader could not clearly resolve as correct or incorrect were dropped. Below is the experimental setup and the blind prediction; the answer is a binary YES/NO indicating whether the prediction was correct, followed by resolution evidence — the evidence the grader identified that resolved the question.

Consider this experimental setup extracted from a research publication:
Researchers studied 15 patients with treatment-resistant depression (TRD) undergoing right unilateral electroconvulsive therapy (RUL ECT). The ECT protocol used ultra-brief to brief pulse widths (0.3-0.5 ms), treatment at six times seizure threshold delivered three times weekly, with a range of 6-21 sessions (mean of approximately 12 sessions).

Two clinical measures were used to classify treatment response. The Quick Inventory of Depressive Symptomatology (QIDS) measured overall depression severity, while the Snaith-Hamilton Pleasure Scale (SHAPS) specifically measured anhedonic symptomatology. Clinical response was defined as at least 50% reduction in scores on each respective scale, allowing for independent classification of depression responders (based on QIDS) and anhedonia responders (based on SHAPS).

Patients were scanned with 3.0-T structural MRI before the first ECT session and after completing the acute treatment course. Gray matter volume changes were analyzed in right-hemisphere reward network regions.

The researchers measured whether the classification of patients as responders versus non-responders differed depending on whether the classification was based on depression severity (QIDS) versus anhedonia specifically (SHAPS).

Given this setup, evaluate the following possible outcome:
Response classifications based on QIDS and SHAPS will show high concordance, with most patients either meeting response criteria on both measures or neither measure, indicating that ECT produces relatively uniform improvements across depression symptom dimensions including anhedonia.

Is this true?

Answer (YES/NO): NO